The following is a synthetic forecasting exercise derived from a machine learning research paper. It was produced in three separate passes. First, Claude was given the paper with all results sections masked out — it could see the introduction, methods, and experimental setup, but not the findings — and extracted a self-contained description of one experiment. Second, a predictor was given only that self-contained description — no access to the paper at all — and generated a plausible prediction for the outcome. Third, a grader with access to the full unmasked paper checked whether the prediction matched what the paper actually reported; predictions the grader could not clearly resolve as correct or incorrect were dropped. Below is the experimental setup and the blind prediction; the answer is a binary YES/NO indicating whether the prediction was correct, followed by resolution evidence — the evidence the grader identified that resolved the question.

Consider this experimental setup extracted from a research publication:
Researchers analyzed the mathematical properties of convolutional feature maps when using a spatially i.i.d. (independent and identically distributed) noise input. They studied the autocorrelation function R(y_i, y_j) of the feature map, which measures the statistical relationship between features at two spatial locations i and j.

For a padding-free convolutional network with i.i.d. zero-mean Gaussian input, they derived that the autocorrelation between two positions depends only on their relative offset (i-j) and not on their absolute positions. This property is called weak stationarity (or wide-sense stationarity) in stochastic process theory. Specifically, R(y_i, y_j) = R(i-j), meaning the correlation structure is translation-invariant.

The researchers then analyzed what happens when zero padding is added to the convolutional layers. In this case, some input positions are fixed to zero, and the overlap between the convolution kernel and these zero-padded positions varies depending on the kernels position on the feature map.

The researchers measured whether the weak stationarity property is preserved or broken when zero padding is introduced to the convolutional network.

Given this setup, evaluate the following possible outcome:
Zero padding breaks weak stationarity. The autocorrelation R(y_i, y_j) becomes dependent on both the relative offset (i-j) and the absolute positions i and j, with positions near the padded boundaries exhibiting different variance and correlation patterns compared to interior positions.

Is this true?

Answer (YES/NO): YES